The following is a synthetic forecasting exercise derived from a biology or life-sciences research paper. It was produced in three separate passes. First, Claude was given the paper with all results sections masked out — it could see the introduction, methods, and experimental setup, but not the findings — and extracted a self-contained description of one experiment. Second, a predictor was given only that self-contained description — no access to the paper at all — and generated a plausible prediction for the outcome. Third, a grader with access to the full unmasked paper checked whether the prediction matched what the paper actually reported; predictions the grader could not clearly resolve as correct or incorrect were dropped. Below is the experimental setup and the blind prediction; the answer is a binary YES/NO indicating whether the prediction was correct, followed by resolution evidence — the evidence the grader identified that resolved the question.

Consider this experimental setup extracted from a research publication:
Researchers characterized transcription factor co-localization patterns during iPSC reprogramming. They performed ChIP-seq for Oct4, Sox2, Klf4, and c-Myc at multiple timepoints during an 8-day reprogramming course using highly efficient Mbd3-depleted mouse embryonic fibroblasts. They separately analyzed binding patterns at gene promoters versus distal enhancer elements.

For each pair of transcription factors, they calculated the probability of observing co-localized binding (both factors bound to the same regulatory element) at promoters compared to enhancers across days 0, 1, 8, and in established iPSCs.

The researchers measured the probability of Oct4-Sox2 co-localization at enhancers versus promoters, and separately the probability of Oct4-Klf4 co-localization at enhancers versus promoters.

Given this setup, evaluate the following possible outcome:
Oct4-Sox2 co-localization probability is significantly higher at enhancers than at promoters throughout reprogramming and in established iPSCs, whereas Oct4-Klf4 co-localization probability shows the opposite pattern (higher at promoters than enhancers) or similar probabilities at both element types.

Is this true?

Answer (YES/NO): YES